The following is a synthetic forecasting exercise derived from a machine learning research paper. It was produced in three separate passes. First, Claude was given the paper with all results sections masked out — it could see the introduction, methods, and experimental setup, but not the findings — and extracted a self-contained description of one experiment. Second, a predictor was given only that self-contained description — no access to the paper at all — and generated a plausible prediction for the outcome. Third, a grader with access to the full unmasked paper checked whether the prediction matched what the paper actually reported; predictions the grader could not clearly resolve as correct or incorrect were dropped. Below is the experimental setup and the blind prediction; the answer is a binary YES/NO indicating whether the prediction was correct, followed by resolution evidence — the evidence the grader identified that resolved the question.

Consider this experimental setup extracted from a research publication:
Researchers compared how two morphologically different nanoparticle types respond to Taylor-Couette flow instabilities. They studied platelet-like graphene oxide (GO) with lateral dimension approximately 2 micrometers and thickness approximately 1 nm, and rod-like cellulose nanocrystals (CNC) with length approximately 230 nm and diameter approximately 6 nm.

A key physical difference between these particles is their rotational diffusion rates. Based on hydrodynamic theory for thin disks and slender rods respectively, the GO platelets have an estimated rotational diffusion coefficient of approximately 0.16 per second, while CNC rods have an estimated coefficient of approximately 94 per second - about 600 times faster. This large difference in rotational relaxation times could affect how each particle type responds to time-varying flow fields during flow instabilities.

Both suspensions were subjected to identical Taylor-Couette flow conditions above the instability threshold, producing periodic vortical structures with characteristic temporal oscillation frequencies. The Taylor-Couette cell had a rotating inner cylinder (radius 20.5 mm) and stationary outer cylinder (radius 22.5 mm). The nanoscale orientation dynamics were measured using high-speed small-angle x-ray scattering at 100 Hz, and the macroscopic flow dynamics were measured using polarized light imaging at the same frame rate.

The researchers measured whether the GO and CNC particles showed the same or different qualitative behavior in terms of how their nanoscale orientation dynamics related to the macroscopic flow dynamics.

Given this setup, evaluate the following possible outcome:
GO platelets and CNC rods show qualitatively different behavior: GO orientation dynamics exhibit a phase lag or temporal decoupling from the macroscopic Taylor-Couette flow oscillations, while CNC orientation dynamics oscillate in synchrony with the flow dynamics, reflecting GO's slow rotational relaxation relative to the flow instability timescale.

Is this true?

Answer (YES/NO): NO